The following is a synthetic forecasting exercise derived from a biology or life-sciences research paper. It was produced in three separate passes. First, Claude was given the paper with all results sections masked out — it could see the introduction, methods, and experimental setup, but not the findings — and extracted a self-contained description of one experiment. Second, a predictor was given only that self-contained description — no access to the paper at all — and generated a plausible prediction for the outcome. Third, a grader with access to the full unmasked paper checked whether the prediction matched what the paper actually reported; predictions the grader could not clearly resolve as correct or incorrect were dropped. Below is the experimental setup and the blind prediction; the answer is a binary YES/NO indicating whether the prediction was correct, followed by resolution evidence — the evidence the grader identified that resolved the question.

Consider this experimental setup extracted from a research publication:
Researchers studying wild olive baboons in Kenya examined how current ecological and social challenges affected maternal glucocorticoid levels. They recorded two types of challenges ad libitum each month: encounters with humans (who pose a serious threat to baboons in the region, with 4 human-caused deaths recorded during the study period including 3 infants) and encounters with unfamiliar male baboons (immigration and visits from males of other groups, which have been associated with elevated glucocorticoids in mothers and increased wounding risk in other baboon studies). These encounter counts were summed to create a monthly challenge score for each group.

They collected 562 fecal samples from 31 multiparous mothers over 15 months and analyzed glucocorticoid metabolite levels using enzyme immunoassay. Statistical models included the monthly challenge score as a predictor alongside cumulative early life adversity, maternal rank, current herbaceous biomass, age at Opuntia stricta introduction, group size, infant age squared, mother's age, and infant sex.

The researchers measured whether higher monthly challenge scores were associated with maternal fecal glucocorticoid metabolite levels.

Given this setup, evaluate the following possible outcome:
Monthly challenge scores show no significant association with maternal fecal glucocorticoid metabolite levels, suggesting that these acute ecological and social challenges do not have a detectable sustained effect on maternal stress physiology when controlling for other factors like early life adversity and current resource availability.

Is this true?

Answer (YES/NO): YES